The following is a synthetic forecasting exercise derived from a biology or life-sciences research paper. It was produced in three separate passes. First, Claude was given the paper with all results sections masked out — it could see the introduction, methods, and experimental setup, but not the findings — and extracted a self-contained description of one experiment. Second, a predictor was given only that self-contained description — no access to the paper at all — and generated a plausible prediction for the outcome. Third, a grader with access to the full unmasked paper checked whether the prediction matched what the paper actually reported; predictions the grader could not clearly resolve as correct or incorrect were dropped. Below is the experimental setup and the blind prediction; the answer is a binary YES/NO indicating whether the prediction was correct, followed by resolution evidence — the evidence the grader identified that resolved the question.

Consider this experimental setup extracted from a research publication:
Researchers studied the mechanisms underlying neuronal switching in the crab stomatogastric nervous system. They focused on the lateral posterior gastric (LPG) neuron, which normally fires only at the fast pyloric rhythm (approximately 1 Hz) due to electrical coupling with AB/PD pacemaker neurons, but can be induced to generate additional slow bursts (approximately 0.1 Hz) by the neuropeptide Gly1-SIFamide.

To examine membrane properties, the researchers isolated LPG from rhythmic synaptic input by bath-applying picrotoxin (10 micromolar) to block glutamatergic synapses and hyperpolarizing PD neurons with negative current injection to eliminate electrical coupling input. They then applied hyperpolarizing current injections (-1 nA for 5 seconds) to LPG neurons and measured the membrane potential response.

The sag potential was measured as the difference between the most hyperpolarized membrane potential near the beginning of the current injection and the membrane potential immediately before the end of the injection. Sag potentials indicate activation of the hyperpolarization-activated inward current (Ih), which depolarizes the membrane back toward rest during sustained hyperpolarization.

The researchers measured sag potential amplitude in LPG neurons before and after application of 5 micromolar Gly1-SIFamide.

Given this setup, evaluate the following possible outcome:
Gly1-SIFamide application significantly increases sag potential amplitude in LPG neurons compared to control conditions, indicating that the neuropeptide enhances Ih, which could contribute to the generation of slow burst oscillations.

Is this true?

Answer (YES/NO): YES